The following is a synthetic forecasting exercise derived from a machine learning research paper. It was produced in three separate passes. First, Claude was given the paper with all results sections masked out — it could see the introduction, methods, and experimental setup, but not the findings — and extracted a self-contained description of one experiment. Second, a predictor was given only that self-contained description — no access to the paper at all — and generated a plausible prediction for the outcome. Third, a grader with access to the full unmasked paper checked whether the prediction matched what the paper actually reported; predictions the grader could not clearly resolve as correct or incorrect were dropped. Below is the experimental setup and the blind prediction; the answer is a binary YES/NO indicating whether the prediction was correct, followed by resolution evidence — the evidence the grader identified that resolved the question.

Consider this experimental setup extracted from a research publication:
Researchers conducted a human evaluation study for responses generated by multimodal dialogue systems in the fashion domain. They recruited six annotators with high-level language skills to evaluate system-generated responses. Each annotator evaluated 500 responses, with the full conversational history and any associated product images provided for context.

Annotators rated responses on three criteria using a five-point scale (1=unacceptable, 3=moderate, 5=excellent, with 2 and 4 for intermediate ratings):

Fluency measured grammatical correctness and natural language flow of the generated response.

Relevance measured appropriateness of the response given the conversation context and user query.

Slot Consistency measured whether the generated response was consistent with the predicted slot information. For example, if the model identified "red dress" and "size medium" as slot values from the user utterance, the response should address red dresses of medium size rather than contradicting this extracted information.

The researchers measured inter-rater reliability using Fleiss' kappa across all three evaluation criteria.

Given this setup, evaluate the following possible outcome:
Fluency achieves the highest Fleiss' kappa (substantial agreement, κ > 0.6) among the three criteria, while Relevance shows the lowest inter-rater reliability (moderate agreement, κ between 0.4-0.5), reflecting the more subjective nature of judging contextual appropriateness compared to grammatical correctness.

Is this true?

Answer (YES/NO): NO